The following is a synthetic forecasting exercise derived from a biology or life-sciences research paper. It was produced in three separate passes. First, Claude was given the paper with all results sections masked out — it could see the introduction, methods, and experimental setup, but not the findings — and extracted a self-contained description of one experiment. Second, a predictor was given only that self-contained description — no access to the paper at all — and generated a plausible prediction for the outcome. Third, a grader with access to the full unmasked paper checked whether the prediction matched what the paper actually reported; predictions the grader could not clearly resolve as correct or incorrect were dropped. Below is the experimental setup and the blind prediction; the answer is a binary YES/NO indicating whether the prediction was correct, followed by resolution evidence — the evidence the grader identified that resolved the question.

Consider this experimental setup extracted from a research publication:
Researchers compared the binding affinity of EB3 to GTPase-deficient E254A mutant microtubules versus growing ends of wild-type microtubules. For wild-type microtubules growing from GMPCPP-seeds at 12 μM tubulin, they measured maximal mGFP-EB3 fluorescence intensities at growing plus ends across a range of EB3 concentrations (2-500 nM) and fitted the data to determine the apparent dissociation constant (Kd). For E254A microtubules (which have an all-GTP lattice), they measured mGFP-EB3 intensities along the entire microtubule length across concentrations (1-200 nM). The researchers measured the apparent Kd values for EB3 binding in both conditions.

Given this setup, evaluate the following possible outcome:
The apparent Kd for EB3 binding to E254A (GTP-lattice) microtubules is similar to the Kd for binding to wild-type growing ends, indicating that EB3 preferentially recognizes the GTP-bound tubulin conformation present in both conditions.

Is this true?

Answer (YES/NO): NO